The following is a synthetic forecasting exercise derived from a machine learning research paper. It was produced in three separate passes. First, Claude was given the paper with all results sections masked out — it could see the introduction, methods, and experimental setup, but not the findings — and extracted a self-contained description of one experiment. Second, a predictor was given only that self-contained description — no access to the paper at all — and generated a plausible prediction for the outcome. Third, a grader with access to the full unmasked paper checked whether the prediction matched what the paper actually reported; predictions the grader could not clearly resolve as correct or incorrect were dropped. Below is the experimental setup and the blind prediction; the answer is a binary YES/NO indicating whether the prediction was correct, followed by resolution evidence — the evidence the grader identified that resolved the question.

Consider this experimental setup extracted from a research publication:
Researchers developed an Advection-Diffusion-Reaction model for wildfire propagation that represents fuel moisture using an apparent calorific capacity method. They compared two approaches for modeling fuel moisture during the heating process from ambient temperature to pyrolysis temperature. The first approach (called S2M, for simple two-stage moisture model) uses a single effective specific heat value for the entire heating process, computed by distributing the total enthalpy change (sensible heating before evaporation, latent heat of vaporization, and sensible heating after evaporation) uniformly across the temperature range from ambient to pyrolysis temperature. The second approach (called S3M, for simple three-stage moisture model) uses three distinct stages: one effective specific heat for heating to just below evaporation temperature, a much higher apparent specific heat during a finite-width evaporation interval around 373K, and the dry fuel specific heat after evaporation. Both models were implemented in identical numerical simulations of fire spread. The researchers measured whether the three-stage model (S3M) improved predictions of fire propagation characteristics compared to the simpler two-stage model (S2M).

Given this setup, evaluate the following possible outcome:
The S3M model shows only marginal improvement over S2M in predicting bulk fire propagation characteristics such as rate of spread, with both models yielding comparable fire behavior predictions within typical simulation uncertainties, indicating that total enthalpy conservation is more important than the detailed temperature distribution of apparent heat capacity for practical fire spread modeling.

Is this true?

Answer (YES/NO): YES